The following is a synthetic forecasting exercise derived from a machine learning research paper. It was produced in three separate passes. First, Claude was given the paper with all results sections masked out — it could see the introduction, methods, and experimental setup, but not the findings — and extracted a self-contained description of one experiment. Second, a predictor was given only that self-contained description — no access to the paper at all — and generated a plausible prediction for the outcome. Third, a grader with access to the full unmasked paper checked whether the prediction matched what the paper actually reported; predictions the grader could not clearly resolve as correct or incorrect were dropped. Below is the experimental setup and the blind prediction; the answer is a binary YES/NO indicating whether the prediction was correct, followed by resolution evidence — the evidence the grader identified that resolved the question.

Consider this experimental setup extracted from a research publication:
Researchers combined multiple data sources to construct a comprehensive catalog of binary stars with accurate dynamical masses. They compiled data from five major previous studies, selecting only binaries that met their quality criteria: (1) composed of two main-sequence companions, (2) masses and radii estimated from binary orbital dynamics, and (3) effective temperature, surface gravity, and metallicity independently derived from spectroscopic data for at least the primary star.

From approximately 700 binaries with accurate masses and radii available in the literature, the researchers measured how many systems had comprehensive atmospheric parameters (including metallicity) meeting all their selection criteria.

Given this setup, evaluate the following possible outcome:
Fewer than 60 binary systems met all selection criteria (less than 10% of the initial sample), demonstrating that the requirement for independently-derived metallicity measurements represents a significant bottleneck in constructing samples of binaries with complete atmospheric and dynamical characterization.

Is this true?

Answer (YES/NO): NO